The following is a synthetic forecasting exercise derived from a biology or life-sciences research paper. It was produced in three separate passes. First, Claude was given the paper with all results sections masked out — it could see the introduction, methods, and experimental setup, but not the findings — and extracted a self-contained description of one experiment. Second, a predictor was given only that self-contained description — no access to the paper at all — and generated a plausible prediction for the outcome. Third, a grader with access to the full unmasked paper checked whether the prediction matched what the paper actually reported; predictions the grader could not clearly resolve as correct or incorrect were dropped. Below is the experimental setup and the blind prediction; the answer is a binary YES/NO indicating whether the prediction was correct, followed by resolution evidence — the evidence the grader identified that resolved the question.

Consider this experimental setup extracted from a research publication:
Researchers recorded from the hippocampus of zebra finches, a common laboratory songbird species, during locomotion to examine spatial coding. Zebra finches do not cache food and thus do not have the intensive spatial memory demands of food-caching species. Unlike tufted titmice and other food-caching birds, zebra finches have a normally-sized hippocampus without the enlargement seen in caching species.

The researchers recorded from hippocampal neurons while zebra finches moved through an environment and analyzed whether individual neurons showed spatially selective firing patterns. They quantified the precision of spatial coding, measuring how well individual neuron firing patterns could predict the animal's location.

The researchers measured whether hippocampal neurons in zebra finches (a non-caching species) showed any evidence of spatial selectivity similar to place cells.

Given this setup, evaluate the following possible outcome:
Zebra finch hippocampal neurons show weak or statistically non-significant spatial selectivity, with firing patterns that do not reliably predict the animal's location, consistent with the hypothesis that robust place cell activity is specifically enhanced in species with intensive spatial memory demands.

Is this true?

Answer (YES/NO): NO